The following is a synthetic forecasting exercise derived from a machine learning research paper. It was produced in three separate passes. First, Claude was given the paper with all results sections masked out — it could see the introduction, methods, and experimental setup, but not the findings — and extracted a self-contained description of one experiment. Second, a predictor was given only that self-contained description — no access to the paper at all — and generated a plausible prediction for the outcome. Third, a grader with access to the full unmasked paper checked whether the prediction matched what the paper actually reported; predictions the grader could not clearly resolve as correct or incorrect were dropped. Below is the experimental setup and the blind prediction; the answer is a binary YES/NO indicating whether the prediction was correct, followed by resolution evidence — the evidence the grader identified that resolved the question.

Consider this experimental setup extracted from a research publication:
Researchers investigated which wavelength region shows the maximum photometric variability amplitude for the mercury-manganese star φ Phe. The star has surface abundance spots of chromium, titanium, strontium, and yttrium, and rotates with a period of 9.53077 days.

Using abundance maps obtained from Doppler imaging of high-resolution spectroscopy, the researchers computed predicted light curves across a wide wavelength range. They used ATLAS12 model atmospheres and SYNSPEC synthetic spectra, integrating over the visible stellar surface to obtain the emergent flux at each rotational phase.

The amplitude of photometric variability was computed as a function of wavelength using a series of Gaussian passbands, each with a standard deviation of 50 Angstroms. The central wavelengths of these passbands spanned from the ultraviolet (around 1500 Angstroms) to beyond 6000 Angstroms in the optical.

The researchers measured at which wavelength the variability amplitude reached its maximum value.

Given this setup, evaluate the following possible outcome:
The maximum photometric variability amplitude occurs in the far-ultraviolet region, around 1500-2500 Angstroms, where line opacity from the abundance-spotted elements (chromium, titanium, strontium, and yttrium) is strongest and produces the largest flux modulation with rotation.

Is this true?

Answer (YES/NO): NO